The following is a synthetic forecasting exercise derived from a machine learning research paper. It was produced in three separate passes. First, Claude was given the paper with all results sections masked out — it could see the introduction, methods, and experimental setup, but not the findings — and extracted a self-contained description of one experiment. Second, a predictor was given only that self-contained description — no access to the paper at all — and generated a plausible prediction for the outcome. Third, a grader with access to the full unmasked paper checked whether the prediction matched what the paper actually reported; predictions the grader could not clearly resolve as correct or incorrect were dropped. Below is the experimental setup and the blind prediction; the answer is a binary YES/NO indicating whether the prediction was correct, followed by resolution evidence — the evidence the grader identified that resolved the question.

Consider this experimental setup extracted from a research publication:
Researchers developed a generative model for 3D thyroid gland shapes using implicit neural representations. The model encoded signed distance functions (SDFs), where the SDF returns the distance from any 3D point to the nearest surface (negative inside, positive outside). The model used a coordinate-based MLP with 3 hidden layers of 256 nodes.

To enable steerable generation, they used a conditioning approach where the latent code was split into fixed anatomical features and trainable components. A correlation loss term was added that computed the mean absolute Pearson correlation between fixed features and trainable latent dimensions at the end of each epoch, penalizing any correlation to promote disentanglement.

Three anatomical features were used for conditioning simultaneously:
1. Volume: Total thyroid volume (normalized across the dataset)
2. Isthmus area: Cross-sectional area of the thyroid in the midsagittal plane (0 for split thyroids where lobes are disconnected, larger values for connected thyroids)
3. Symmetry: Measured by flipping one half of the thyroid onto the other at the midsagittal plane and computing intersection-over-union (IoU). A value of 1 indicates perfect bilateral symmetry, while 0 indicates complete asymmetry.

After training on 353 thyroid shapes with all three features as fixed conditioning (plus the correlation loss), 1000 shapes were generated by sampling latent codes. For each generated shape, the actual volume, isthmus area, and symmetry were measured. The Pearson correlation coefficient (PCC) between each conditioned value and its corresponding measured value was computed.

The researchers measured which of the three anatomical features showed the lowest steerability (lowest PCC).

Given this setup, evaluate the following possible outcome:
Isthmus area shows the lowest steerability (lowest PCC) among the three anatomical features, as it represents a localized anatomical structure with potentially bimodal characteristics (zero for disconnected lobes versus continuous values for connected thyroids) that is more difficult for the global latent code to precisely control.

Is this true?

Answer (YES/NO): NO